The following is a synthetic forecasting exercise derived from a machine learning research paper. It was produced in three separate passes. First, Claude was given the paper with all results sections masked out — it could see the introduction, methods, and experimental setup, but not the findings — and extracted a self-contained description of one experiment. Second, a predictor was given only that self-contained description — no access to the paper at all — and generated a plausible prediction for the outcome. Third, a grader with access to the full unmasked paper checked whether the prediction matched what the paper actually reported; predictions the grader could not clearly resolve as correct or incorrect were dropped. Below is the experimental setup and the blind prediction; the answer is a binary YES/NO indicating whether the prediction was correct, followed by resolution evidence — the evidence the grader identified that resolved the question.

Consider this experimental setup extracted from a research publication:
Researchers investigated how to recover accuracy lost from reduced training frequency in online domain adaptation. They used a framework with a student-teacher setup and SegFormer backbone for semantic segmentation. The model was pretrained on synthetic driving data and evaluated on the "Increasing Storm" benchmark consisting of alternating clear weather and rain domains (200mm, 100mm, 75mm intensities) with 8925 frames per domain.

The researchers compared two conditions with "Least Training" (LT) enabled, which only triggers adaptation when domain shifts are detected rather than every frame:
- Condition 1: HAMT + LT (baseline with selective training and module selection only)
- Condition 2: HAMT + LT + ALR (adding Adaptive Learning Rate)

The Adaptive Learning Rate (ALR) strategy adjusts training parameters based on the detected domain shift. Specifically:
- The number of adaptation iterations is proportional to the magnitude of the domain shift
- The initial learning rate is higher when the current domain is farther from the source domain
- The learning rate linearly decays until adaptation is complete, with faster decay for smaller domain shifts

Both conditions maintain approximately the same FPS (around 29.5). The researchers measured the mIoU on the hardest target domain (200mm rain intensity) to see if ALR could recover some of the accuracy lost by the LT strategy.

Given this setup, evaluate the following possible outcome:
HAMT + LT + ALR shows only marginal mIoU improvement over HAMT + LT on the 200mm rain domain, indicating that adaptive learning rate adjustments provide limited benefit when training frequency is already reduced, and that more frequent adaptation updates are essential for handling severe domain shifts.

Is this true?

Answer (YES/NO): NO